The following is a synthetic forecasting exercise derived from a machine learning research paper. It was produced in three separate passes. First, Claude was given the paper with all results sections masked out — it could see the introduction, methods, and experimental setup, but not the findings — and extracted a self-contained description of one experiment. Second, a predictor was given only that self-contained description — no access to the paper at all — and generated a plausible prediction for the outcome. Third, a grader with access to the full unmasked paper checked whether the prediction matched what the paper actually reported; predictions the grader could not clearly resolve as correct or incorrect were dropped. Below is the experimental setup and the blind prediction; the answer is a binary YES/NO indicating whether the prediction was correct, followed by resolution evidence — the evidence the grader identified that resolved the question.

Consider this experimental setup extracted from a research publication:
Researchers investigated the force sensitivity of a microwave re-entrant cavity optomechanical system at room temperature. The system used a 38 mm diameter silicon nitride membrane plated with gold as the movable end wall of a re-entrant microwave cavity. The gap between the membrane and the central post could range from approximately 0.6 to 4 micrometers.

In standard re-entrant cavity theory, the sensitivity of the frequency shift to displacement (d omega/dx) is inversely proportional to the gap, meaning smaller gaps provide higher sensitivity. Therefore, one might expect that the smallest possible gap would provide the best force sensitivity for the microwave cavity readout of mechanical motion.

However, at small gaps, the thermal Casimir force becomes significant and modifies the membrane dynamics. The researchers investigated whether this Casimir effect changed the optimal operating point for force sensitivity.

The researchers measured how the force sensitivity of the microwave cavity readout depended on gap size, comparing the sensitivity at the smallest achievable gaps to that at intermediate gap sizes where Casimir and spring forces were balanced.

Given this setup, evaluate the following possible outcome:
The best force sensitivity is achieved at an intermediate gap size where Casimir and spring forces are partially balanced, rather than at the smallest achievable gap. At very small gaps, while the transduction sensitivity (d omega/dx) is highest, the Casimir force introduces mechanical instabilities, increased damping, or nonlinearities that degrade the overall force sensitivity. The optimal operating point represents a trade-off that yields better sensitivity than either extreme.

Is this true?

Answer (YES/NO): YES